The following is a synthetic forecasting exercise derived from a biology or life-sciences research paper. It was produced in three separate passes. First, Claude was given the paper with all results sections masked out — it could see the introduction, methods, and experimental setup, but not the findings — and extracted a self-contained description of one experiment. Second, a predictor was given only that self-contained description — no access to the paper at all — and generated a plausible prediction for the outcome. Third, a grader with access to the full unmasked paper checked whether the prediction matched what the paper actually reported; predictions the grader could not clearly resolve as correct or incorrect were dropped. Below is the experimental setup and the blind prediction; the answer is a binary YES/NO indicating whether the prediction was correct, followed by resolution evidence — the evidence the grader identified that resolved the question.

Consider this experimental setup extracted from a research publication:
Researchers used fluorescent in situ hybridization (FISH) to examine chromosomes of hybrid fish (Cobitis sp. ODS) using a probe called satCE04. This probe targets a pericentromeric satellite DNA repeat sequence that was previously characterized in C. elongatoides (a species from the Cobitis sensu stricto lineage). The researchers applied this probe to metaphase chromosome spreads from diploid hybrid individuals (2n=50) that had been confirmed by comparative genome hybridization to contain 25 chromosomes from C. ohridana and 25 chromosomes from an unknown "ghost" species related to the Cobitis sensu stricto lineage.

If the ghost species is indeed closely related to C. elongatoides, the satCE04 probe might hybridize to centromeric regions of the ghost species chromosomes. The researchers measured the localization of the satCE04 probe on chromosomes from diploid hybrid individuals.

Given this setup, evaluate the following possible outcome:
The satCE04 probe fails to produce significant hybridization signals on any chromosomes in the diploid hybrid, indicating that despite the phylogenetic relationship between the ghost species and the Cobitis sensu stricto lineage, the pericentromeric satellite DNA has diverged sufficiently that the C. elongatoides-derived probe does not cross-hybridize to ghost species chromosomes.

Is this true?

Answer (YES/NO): NO